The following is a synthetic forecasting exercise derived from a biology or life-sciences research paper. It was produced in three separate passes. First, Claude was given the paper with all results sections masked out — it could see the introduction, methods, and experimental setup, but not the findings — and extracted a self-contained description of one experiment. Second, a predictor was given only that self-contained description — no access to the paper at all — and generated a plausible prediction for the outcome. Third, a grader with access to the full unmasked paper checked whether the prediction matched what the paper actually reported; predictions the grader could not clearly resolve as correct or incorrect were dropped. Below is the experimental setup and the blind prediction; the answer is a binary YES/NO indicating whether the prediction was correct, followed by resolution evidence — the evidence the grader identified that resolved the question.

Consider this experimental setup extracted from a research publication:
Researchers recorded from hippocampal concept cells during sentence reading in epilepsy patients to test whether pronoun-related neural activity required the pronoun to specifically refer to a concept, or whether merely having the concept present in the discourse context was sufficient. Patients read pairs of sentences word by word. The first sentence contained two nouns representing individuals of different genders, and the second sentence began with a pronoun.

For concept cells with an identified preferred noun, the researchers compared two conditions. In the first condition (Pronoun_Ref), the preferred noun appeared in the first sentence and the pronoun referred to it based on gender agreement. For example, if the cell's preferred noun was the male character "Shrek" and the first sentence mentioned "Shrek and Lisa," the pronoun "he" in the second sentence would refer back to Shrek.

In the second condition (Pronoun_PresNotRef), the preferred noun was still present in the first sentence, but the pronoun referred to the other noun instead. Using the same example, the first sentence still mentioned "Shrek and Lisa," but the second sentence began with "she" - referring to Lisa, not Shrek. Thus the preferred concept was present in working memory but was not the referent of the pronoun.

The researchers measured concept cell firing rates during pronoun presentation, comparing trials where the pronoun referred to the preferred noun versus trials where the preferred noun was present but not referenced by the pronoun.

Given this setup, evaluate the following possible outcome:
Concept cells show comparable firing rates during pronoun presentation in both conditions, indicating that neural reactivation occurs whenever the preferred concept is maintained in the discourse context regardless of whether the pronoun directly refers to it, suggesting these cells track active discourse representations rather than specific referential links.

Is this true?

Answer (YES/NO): NO